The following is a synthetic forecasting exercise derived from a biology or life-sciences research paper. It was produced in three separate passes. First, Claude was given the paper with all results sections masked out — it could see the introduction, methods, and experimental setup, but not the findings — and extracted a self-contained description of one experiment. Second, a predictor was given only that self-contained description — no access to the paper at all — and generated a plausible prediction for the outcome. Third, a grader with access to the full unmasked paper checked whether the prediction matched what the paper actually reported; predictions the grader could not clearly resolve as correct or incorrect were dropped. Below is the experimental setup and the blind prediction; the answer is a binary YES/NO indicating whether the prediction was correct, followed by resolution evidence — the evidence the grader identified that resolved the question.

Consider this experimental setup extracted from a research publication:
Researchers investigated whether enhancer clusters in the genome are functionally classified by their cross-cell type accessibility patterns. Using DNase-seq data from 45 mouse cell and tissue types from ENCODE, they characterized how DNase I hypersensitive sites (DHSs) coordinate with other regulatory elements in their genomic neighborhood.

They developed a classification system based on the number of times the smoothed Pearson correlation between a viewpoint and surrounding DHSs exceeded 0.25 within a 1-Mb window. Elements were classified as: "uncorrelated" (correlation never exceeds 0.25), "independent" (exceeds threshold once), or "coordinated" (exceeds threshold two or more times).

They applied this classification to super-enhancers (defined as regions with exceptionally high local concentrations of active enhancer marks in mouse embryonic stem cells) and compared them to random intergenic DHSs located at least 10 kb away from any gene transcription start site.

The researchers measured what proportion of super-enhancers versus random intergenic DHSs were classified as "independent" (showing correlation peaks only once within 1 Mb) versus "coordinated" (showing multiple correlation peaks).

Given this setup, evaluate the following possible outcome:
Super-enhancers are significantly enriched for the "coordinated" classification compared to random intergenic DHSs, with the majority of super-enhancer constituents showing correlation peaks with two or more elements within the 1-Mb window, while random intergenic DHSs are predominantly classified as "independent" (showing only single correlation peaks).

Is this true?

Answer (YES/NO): NO